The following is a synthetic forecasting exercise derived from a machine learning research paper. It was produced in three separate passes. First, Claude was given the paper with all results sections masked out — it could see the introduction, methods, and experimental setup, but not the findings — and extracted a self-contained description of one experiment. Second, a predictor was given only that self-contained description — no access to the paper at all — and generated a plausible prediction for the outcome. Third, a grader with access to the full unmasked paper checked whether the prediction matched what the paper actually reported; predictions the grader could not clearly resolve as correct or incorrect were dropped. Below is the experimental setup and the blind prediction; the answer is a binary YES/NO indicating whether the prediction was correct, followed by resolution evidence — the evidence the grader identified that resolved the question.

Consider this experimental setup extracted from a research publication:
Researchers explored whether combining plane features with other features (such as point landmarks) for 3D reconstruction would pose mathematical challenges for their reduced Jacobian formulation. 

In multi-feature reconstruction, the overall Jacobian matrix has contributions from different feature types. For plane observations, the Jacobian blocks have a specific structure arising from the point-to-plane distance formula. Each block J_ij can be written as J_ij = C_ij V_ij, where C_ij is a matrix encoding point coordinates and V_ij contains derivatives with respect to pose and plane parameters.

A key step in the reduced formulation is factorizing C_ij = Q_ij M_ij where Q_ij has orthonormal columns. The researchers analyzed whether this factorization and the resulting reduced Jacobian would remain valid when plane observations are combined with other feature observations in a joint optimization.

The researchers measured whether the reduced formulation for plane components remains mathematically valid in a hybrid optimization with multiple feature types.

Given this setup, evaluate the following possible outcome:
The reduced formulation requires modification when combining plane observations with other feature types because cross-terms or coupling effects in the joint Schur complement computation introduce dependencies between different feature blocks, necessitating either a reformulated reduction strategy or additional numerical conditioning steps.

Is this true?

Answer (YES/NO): NO